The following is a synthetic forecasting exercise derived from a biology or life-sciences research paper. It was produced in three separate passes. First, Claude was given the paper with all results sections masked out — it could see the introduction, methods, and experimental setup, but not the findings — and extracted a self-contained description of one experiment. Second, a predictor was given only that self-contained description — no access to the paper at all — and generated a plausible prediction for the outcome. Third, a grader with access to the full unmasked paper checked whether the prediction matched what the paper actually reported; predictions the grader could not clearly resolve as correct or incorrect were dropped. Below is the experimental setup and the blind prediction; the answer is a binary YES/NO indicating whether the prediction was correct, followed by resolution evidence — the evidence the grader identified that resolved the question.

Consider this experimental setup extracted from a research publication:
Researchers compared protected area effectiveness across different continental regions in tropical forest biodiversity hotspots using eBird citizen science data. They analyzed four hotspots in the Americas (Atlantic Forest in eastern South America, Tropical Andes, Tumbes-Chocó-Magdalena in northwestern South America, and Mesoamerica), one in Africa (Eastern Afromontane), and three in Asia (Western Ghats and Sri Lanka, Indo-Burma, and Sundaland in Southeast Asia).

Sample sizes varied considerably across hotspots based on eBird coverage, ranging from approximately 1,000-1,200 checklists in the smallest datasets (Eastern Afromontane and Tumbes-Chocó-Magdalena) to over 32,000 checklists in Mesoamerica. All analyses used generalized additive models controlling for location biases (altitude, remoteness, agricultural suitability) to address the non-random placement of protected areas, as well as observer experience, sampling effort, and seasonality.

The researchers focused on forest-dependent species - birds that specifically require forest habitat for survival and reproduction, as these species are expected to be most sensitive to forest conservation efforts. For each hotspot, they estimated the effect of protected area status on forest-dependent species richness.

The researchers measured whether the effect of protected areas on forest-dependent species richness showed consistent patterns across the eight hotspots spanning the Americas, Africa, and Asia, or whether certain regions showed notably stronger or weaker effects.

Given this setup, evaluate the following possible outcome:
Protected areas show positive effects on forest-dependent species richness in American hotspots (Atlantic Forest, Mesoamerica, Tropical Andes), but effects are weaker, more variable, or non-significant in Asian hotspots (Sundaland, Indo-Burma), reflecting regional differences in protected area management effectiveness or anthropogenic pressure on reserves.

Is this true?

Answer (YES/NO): YES